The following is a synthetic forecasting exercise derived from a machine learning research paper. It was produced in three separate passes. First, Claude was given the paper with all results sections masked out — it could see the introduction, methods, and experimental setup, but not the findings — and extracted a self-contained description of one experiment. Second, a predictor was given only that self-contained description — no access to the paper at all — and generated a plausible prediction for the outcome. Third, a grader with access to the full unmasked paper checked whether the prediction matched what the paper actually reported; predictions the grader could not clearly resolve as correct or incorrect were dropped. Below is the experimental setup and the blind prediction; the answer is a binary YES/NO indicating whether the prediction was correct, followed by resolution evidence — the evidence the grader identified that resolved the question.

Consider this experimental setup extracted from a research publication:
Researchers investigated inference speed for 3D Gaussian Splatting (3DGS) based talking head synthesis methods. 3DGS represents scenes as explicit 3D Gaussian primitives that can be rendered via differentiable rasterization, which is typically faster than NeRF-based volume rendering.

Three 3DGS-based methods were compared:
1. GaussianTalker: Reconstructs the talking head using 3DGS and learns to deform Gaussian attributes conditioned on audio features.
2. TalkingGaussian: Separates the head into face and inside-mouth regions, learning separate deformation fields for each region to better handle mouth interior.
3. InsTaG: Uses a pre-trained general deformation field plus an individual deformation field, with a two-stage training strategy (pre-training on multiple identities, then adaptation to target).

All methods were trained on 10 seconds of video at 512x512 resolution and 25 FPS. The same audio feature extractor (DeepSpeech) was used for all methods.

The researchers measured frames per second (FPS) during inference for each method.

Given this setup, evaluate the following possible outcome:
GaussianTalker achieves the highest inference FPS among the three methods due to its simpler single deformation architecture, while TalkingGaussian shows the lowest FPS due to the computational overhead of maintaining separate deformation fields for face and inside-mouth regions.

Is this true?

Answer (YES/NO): NO